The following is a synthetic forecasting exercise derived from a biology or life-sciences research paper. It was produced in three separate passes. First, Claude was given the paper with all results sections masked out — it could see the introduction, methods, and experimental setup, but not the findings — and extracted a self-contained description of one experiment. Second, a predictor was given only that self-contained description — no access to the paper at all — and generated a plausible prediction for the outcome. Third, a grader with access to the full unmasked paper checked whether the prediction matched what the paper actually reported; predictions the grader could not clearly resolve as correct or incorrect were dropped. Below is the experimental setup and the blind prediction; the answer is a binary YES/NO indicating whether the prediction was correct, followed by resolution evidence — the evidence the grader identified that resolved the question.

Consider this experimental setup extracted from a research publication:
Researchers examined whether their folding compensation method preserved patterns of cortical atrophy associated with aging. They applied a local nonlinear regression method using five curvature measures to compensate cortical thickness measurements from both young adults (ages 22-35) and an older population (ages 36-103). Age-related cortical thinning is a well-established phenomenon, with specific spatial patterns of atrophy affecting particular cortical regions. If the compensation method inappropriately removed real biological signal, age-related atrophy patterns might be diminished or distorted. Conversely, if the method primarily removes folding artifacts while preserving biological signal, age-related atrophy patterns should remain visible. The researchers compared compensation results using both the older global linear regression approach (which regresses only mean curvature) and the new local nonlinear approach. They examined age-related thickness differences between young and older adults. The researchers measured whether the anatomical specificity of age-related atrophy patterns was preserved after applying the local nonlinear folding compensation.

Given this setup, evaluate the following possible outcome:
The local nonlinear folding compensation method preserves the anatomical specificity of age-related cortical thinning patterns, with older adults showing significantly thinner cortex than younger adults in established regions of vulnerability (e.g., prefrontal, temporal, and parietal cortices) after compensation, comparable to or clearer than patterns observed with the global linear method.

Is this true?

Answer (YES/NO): YES